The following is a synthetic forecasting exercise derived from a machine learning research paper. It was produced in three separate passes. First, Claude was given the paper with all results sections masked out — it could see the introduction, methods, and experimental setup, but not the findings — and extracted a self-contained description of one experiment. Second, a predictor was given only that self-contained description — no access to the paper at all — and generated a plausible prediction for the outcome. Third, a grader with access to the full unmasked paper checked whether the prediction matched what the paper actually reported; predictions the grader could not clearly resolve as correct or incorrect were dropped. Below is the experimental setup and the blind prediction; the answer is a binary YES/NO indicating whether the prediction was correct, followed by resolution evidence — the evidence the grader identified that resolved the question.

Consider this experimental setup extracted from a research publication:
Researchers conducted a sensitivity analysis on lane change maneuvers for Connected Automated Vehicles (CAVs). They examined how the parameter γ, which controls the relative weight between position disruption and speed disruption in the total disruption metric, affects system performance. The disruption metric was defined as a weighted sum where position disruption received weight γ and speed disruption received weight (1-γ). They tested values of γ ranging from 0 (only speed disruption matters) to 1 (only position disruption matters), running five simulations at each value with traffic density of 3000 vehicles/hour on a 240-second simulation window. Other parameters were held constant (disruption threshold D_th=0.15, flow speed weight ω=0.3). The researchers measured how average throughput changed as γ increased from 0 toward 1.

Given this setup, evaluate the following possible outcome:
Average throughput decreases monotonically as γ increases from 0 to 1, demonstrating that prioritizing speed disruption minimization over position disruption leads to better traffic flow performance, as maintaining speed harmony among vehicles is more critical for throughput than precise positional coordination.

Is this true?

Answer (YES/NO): NO